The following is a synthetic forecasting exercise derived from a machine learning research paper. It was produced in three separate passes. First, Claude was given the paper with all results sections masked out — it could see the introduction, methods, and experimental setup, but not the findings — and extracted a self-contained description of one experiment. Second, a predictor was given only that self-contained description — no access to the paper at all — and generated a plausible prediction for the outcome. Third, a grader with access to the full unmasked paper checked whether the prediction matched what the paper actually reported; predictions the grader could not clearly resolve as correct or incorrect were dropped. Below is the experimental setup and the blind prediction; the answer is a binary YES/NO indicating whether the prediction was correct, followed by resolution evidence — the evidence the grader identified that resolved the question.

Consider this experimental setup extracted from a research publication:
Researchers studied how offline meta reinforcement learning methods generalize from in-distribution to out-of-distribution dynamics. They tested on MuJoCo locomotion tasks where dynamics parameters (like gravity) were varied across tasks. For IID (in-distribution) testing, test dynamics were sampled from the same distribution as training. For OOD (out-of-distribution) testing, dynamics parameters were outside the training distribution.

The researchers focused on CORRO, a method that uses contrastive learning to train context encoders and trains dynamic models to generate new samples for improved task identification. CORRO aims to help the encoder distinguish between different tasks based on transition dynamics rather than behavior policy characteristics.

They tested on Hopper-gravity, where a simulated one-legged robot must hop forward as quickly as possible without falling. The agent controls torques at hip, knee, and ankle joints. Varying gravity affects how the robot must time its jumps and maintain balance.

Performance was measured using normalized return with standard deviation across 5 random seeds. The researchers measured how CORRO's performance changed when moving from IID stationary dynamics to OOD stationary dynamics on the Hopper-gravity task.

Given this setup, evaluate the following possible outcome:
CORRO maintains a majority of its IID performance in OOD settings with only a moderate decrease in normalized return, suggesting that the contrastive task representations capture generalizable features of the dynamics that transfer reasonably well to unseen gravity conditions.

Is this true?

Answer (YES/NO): NO